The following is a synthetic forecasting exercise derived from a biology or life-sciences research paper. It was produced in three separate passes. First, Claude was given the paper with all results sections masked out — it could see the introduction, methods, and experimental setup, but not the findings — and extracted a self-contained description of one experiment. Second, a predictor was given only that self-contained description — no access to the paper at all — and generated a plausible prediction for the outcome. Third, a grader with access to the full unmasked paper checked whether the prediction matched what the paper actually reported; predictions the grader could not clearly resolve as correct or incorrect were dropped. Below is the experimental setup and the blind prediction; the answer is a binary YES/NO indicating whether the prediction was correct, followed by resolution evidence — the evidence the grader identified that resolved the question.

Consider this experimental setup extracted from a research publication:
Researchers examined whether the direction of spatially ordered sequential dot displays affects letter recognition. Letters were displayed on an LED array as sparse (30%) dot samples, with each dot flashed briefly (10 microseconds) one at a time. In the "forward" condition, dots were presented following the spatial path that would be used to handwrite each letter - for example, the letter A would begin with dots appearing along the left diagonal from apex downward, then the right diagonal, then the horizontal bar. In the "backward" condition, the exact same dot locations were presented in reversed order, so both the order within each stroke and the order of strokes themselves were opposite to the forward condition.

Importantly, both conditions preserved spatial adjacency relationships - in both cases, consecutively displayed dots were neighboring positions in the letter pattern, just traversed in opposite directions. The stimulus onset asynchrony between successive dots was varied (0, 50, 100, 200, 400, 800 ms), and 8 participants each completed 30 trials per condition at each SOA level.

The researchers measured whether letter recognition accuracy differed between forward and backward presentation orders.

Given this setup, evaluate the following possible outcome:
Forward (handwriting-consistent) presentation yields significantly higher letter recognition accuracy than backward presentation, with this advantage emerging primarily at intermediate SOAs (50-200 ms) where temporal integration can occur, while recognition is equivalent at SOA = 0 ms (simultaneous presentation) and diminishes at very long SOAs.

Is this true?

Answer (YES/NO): NO